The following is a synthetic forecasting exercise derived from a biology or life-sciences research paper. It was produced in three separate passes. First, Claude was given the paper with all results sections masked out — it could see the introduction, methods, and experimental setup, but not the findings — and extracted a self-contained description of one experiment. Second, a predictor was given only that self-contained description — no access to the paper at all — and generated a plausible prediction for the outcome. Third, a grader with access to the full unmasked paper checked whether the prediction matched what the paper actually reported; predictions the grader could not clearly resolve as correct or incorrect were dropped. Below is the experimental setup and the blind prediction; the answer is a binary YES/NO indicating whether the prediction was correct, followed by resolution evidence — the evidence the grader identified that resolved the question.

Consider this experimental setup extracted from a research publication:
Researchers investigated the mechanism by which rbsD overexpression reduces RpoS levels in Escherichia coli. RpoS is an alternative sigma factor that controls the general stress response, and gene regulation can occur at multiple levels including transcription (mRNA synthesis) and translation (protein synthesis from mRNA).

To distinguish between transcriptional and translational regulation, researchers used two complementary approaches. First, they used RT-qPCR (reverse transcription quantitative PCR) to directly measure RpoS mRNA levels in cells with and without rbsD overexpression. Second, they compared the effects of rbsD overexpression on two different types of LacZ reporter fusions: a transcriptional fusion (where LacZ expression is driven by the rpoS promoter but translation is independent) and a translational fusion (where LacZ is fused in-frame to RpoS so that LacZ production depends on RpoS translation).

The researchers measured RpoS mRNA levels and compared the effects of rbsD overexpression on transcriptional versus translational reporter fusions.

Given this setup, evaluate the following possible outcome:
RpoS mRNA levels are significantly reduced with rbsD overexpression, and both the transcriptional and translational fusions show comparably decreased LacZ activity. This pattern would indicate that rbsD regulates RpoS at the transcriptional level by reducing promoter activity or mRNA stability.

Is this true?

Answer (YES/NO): NO